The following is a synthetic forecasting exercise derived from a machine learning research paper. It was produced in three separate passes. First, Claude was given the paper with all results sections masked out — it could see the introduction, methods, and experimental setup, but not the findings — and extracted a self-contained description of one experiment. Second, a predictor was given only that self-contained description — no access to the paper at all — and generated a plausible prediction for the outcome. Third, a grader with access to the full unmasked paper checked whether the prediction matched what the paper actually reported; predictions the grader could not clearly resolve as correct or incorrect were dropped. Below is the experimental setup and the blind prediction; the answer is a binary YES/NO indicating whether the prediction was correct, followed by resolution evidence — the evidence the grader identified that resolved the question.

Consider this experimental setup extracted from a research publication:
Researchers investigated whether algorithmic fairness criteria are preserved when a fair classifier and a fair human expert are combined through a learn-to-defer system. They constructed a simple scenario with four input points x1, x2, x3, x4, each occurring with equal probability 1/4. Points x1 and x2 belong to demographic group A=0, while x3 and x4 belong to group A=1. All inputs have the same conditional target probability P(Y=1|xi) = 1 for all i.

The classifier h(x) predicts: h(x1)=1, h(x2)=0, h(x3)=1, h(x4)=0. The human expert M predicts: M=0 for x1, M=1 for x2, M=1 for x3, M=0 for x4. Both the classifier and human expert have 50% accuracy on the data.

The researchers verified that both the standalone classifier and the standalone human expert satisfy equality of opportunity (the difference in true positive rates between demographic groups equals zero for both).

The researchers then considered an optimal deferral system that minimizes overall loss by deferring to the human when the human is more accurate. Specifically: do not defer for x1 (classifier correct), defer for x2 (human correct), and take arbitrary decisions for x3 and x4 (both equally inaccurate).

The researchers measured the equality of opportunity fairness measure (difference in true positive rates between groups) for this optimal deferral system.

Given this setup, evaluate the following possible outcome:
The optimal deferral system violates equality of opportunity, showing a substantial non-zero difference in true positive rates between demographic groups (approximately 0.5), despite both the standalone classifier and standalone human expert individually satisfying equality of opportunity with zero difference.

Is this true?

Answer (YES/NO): YES